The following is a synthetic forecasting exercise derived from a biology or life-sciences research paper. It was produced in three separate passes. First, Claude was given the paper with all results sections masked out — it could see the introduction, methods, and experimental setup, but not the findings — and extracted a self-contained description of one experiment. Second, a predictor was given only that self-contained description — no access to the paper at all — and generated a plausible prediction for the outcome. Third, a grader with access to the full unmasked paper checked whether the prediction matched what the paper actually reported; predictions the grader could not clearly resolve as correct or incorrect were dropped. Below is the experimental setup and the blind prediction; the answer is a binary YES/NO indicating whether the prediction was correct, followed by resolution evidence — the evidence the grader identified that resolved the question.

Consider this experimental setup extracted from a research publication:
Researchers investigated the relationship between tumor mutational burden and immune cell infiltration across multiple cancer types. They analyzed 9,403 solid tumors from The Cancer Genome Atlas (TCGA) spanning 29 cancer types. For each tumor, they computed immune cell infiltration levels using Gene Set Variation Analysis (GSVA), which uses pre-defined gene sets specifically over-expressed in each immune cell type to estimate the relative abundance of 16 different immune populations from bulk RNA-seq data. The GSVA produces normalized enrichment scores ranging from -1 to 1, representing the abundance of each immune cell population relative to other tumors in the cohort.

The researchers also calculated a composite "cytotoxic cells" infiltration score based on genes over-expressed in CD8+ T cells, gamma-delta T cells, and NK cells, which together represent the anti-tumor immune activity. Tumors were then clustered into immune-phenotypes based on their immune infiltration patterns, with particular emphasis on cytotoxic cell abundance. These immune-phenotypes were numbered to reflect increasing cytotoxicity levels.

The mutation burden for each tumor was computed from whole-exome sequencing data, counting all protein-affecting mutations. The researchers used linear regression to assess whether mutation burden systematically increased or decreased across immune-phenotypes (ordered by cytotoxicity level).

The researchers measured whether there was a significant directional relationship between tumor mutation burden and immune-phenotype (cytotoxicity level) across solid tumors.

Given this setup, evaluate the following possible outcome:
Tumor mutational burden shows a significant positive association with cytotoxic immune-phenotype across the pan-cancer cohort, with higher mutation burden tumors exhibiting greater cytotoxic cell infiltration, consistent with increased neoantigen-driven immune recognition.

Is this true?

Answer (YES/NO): NO